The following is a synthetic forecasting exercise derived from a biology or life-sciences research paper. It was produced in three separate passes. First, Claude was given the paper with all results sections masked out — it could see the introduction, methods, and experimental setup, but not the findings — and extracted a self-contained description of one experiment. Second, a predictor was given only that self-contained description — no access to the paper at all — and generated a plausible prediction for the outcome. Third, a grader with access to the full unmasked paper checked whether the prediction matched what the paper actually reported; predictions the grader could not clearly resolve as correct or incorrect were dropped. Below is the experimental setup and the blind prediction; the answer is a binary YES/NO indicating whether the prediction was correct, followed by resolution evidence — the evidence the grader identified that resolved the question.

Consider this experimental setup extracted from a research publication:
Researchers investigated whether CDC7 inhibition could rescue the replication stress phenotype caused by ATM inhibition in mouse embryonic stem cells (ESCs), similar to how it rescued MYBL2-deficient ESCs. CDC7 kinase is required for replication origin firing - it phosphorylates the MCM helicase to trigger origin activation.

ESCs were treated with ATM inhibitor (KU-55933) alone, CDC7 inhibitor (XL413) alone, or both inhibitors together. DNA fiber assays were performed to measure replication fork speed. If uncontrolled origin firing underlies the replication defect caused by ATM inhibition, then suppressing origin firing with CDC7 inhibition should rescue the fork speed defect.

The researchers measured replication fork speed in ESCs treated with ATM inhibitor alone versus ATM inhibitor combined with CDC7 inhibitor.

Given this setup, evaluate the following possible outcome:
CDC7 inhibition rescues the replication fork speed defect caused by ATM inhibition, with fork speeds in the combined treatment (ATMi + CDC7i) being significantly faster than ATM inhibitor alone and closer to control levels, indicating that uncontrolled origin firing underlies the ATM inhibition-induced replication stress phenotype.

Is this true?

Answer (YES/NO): YES